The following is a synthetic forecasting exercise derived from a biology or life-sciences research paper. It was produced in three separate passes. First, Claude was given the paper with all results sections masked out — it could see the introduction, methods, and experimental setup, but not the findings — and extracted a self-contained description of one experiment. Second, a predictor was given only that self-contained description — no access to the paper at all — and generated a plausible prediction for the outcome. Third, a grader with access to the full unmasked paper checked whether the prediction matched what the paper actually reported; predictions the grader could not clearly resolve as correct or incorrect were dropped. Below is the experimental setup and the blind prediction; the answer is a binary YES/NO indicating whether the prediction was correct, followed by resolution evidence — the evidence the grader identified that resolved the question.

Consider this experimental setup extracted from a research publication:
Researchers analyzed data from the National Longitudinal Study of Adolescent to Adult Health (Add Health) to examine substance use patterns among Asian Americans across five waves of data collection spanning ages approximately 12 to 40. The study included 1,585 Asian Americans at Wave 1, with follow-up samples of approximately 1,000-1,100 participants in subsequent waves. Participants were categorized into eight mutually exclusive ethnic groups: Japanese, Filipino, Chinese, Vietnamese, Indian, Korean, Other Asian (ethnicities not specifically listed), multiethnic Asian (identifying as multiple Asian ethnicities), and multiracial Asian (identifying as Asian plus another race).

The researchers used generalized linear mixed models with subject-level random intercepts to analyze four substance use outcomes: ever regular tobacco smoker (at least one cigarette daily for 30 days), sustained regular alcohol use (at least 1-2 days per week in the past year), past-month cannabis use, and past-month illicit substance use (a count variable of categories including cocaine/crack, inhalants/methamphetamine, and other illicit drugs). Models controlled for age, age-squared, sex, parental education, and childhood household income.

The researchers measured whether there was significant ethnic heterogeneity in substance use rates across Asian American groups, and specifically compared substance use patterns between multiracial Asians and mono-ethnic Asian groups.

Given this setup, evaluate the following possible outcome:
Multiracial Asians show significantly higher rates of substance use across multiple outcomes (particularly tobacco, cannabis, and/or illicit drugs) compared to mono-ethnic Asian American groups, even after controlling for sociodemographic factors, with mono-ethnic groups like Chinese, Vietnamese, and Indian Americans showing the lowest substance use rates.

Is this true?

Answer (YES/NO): NO